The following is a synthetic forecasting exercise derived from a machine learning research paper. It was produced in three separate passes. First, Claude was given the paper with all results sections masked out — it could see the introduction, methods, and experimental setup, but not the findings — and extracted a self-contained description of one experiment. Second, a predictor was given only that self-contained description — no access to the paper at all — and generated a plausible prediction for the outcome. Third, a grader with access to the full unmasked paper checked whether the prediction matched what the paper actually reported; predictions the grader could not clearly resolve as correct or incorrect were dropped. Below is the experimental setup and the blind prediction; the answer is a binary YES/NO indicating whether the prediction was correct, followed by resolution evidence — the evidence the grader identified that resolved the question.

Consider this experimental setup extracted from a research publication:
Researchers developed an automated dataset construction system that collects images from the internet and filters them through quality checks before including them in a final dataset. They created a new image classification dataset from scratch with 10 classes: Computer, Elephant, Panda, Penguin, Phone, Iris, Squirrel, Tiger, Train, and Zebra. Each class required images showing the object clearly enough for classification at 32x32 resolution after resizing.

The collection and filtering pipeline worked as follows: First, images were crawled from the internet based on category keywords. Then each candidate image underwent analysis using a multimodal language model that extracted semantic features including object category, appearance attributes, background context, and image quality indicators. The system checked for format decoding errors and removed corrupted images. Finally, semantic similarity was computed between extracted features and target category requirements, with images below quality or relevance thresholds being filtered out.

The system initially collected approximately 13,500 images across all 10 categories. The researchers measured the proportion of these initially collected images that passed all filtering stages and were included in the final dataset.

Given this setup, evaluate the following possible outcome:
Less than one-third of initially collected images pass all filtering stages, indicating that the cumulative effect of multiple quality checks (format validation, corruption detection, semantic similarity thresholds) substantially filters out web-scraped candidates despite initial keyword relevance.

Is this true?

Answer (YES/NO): NO